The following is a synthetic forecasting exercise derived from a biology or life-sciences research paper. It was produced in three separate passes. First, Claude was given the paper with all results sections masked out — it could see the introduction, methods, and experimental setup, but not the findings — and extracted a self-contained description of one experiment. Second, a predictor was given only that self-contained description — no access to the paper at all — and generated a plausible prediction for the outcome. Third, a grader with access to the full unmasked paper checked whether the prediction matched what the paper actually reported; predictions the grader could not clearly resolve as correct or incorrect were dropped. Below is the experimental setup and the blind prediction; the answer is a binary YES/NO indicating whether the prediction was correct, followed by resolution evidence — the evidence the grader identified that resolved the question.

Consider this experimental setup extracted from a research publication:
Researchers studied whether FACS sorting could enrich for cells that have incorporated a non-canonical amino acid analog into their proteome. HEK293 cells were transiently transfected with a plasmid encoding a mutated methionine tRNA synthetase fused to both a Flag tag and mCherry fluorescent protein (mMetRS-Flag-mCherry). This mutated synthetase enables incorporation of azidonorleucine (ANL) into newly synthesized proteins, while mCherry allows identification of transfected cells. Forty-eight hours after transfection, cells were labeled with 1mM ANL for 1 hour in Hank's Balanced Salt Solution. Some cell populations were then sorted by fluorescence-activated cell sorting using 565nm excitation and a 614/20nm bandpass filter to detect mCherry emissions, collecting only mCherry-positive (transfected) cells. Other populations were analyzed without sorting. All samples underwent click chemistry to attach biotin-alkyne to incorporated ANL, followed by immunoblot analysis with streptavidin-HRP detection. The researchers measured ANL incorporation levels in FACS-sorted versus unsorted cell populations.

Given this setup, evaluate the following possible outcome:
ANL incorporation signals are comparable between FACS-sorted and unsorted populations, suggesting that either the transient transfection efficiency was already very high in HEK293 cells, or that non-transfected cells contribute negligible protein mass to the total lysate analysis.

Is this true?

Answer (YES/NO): NO